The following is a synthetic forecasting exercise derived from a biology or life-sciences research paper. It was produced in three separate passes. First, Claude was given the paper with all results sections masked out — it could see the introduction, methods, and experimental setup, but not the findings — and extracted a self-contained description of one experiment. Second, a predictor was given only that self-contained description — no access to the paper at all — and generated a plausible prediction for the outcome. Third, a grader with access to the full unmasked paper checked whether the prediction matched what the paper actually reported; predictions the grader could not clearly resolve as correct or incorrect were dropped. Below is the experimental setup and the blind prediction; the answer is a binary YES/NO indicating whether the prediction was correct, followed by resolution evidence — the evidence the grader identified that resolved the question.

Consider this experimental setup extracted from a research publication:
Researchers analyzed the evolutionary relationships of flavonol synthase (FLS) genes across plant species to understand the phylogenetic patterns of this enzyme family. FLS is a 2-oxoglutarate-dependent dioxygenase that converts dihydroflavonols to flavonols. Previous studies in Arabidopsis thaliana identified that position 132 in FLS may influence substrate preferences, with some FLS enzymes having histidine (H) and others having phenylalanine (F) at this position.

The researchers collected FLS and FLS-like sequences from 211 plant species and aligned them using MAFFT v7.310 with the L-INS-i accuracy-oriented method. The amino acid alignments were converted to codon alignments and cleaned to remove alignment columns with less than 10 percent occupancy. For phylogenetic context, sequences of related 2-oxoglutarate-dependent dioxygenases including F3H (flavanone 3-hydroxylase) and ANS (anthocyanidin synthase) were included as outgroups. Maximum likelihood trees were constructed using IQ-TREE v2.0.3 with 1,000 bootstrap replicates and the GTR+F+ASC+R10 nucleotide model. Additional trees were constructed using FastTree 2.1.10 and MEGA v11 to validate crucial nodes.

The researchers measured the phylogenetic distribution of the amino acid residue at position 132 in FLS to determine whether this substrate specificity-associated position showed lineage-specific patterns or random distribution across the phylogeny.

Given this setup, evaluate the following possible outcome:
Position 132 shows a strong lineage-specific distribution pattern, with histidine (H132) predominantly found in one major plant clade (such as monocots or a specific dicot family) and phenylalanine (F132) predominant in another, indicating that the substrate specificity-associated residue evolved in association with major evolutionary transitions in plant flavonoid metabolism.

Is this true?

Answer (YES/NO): YES